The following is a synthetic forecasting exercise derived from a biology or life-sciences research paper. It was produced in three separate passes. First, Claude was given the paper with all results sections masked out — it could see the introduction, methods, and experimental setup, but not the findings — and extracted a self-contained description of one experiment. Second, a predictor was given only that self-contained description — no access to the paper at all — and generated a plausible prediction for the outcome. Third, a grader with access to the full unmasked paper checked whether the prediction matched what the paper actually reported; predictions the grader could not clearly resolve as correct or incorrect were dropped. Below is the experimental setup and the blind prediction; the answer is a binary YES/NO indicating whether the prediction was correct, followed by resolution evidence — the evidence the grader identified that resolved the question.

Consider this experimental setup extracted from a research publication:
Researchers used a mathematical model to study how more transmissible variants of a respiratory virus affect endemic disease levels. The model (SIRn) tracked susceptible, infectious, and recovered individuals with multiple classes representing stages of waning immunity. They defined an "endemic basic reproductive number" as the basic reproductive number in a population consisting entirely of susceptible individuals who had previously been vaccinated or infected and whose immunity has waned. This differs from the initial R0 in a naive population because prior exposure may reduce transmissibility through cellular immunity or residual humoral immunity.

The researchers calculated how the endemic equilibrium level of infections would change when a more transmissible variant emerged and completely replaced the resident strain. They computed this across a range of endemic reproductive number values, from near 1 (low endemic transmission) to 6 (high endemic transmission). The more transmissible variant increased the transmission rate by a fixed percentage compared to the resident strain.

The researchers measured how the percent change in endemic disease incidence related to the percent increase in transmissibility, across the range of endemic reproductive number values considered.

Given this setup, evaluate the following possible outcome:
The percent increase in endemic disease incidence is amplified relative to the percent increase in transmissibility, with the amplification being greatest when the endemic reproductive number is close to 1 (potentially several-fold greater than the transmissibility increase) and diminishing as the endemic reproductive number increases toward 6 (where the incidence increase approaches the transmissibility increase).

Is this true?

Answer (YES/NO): NO